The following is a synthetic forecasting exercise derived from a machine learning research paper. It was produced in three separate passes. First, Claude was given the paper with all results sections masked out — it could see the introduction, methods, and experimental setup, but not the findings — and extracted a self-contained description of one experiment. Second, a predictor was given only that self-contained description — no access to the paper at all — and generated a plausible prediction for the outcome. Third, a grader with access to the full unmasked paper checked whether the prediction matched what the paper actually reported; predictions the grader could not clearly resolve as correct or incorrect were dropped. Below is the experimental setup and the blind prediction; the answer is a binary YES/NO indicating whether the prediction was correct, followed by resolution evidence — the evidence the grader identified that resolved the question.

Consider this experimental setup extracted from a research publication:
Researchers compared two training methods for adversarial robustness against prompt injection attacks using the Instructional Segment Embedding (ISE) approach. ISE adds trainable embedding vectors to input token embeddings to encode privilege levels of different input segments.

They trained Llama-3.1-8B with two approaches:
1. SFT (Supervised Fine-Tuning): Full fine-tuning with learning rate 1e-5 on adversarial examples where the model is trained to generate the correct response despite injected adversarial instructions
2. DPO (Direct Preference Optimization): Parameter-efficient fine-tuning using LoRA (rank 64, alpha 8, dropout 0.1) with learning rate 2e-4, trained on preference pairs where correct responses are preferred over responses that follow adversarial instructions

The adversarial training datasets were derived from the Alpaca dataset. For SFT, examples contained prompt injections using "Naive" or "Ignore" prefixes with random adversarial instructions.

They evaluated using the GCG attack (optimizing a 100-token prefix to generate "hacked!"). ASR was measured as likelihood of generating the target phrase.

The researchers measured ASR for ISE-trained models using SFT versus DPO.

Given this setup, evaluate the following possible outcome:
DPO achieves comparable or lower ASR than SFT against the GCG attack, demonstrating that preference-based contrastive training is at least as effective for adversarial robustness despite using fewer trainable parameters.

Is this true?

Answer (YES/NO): YES